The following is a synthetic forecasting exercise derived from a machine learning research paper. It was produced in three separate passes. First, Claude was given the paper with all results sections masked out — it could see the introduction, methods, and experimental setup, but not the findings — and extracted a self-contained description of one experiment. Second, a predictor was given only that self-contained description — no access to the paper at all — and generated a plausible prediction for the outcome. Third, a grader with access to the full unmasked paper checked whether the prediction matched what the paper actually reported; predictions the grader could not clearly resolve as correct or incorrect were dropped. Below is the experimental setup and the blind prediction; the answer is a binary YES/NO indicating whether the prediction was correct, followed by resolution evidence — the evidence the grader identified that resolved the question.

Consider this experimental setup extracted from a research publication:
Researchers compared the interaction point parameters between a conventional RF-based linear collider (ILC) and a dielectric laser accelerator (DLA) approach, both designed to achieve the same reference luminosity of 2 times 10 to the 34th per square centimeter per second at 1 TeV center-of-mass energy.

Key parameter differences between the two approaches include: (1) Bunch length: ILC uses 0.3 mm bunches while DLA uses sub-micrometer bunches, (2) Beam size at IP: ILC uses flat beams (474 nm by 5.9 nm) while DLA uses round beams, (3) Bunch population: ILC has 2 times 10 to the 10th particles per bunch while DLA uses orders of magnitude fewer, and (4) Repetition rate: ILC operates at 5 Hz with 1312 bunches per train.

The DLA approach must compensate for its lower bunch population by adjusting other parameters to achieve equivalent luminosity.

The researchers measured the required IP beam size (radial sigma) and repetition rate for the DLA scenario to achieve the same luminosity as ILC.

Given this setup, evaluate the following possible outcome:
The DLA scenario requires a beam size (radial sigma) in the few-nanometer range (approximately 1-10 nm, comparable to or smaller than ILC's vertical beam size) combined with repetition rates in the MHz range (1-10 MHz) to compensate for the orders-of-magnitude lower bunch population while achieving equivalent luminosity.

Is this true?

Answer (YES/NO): NO